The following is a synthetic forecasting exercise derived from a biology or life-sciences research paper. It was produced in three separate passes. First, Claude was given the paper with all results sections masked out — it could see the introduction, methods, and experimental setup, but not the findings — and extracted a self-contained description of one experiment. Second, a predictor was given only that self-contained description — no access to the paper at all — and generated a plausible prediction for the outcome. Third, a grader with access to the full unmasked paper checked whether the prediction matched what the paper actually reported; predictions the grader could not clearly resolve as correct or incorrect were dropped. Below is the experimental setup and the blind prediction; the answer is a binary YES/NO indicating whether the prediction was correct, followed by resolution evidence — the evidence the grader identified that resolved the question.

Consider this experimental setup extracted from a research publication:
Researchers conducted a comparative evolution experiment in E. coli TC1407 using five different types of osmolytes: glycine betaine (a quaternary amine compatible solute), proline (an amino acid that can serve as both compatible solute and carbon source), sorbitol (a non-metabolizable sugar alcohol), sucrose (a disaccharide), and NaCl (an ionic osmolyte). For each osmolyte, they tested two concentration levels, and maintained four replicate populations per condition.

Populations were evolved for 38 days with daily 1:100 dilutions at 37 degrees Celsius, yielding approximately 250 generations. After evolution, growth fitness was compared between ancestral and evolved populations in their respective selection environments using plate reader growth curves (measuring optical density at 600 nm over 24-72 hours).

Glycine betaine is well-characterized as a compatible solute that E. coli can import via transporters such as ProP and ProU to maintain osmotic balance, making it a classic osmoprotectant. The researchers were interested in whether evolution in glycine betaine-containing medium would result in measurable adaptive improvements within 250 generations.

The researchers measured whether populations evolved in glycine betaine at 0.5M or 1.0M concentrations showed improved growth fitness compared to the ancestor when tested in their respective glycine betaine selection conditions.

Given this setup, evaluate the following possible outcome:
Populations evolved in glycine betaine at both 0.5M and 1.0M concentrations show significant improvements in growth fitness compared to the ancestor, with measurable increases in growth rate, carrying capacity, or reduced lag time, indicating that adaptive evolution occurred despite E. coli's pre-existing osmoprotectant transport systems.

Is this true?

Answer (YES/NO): NO